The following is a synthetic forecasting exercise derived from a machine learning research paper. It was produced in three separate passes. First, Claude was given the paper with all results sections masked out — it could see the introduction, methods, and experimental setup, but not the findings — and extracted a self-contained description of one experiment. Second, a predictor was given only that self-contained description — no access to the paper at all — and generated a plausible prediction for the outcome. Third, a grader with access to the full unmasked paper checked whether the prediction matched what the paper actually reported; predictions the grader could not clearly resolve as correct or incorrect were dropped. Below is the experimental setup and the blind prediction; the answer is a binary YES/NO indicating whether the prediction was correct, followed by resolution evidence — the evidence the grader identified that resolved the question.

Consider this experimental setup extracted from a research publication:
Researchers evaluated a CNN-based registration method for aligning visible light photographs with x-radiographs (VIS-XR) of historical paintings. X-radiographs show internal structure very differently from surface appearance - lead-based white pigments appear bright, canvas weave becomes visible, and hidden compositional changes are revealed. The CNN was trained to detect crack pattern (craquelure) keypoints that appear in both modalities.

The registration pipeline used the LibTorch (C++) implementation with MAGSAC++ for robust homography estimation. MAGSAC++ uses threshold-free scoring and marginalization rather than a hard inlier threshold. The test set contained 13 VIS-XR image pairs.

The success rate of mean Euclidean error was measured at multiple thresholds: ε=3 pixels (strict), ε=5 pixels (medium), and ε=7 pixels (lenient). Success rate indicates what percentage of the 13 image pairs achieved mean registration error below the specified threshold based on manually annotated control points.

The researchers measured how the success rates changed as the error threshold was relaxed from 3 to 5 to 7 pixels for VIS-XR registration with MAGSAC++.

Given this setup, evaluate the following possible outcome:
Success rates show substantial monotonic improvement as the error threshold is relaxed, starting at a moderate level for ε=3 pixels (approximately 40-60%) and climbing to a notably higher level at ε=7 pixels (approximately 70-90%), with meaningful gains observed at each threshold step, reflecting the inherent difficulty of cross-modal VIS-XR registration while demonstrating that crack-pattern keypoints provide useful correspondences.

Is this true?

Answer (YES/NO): NO